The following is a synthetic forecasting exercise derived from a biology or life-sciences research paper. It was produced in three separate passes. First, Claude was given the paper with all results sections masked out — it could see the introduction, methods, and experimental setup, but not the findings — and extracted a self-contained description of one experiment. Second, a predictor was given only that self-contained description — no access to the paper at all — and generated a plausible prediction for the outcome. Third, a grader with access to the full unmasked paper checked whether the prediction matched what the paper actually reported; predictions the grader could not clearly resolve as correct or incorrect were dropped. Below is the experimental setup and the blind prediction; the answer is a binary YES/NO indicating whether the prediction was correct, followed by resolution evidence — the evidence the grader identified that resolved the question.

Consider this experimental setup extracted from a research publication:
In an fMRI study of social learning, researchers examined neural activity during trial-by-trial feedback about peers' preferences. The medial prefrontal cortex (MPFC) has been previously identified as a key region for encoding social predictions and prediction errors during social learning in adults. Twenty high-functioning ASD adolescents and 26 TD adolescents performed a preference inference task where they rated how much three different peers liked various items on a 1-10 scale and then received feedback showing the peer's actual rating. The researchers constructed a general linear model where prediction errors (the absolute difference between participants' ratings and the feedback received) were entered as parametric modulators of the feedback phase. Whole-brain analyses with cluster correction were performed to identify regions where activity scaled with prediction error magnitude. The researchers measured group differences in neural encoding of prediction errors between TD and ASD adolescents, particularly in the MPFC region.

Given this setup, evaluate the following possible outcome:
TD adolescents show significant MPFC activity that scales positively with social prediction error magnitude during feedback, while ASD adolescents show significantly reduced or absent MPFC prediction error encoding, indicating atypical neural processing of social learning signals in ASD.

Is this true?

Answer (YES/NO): NO